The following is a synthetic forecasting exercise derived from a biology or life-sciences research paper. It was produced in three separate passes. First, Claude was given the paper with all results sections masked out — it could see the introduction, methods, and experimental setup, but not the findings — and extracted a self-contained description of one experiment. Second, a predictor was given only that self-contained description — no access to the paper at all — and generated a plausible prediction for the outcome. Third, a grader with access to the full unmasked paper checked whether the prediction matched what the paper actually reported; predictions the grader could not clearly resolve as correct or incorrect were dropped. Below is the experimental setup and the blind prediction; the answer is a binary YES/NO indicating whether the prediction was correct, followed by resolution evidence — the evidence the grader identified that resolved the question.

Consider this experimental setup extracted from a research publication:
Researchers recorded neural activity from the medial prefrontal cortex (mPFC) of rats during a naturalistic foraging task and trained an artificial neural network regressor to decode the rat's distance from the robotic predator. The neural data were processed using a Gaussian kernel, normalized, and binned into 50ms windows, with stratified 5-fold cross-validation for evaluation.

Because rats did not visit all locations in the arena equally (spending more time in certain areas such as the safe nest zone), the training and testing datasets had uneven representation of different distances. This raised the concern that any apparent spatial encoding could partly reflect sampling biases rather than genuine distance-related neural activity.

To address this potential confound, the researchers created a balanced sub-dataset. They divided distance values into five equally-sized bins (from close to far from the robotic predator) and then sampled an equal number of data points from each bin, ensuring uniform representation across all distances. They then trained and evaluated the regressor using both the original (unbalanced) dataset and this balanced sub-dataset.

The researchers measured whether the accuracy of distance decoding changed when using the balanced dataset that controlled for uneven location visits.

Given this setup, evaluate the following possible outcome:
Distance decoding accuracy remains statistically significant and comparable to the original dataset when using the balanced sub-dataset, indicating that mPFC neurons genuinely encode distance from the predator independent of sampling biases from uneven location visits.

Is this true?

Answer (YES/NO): YES